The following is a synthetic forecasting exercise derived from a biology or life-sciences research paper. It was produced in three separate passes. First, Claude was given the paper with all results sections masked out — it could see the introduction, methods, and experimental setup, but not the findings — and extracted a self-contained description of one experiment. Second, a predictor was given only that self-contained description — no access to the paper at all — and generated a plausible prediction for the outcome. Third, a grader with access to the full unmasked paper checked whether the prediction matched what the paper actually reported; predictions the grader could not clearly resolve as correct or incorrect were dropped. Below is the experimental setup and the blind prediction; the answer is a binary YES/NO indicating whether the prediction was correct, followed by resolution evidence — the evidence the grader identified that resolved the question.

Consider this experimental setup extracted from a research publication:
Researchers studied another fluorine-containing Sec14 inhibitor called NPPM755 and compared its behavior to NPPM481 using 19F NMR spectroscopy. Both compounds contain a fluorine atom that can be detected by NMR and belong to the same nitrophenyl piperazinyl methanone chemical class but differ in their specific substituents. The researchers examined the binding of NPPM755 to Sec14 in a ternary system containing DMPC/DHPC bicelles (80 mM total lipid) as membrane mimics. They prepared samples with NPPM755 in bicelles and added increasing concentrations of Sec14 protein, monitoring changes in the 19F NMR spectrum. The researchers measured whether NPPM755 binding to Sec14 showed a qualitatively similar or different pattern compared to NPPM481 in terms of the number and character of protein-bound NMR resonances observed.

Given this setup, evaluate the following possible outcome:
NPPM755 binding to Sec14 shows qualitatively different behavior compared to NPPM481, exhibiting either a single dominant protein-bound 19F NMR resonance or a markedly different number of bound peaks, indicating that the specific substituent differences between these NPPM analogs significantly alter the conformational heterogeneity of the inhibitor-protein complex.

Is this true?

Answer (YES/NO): NO